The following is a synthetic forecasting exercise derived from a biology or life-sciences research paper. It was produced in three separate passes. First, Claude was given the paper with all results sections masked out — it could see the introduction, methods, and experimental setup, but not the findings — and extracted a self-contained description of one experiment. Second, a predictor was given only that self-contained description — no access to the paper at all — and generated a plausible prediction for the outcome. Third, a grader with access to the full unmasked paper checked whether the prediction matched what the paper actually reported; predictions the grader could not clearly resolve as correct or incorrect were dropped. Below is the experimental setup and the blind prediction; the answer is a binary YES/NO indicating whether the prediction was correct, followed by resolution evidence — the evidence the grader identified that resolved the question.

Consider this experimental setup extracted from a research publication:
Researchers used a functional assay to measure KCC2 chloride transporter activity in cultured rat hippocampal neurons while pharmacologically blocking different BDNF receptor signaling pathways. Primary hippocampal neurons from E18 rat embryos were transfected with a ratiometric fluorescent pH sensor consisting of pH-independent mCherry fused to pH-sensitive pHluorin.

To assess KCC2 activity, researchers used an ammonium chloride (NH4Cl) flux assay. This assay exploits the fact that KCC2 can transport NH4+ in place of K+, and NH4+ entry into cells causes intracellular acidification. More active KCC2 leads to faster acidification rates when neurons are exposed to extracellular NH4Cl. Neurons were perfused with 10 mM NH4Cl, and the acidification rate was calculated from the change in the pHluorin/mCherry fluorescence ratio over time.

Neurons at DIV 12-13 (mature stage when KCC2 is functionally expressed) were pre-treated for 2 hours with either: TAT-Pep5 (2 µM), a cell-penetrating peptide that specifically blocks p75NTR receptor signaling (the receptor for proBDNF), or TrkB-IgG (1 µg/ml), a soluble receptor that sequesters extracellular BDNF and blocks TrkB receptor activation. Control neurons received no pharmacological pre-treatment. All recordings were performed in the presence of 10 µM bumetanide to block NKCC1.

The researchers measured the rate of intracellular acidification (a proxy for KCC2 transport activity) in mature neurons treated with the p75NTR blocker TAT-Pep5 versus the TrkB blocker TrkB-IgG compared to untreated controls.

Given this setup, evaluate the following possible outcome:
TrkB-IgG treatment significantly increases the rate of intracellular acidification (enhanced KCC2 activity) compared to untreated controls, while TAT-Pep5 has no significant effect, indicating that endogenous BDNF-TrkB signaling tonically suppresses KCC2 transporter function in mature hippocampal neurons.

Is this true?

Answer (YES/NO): NO